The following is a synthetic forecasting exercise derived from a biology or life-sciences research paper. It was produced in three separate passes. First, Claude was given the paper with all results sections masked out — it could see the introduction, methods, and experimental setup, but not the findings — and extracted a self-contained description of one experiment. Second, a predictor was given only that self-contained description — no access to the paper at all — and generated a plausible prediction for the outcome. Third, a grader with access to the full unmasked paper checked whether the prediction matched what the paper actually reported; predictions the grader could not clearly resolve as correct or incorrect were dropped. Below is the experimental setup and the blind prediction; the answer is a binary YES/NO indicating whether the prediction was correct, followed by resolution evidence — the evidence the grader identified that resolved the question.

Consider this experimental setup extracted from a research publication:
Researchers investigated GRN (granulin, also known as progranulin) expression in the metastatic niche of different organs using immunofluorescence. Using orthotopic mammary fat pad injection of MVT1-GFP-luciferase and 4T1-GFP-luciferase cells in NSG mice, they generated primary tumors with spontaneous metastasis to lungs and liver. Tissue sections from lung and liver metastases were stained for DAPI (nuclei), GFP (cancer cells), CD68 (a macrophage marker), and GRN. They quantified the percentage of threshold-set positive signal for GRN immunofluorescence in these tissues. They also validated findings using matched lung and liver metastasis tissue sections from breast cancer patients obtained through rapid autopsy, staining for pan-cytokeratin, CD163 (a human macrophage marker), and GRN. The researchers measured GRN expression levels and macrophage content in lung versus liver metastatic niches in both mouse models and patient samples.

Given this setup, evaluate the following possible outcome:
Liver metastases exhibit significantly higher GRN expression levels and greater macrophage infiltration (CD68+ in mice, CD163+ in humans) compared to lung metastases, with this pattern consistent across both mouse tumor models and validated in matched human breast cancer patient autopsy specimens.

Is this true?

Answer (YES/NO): NO